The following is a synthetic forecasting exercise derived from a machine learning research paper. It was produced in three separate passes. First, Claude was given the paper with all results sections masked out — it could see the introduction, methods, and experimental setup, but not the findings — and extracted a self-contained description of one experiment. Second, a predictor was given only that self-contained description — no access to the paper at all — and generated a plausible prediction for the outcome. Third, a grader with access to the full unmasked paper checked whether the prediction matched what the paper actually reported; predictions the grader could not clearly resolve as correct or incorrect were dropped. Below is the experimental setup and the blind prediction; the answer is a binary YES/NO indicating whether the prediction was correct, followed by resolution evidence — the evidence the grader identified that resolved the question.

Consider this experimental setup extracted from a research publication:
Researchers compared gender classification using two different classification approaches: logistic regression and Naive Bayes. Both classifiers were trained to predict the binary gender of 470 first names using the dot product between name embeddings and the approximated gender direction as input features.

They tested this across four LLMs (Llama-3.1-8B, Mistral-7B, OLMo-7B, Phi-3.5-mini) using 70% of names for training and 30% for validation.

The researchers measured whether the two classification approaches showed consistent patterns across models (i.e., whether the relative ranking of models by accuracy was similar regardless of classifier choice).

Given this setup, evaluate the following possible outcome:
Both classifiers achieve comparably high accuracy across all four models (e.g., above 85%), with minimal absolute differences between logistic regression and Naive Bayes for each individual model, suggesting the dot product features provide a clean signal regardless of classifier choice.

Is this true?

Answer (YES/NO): NO